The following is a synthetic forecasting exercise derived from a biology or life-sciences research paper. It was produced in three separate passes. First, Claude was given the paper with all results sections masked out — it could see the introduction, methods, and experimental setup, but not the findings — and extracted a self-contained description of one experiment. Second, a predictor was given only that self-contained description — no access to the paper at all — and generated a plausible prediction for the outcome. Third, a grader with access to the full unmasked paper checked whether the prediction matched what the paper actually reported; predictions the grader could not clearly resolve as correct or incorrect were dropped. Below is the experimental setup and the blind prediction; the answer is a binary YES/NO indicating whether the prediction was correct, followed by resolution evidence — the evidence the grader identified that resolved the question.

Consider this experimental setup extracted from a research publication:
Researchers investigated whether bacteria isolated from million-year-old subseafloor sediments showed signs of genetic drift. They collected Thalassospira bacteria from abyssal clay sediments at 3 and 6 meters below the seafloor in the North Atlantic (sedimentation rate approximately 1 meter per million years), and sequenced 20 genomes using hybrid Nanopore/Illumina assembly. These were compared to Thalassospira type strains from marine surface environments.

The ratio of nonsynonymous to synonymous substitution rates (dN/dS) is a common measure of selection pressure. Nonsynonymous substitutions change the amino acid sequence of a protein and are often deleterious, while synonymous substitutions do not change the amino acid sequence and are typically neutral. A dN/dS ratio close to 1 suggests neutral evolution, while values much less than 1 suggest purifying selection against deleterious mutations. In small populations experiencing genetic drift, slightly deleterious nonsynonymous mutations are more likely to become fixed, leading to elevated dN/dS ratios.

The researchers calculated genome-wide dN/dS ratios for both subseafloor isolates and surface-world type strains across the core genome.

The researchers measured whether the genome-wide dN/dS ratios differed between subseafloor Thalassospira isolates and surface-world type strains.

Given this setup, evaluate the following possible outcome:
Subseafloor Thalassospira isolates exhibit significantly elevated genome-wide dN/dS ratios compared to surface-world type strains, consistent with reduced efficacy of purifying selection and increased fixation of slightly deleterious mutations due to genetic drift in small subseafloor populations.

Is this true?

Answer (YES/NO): YES